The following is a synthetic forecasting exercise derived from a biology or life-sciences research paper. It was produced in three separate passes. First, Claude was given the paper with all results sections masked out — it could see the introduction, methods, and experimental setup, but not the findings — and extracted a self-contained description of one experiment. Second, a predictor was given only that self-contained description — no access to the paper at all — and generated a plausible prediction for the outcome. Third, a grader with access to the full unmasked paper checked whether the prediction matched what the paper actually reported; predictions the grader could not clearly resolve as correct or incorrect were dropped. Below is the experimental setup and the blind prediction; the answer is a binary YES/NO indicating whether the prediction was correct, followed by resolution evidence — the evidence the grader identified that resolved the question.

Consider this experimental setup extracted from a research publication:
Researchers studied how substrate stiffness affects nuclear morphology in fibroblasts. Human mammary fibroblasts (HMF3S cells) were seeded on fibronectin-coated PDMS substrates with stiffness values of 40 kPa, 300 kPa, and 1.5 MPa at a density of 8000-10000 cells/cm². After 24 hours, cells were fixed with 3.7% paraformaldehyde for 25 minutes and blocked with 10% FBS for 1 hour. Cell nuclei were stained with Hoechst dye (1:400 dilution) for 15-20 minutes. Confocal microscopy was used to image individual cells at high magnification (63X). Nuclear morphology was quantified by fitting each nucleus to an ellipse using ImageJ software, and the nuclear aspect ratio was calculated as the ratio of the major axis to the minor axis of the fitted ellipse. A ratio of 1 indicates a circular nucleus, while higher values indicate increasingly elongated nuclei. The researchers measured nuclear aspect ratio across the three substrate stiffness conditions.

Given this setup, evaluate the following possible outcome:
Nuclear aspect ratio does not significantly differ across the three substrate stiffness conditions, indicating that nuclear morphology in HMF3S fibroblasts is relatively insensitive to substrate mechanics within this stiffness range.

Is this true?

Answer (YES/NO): NO